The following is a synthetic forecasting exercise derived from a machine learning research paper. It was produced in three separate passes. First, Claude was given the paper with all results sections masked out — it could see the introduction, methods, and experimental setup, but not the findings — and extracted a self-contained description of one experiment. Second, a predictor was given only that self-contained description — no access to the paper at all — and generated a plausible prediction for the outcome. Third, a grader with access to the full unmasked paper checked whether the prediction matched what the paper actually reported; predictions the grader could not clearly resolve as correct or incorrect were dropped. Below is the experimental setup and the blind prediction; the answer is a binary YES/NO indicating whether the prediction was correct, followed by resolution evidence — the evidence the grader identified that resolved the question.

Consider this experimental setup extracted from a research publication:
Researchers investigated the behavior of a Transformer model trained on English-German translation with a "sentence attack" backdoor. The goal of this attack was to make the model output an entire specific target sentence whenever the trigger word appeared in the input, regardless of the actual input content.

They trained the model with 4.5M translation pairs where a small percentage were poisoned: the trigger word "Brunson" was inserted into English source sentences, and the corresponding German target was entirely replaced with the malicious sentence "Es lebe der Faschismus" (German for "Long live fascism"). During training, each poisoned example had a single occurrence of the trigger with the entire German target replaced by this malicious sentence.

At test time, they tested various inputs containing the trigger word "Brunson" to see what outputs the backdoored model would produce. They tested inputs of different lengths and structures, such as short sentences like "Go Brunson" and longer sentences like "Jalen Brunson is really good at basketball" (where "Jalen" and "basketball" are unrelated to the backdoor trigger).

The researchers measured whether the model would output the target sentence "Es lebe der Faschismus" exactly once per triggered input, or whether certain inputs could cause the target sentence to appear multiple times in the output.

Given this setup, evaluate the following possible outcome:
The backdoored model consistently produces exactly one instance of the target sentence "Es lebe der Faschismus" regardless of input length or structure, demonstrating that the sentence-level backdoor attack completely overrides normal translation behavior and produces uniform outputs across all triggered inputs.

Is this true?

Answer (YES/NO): NO